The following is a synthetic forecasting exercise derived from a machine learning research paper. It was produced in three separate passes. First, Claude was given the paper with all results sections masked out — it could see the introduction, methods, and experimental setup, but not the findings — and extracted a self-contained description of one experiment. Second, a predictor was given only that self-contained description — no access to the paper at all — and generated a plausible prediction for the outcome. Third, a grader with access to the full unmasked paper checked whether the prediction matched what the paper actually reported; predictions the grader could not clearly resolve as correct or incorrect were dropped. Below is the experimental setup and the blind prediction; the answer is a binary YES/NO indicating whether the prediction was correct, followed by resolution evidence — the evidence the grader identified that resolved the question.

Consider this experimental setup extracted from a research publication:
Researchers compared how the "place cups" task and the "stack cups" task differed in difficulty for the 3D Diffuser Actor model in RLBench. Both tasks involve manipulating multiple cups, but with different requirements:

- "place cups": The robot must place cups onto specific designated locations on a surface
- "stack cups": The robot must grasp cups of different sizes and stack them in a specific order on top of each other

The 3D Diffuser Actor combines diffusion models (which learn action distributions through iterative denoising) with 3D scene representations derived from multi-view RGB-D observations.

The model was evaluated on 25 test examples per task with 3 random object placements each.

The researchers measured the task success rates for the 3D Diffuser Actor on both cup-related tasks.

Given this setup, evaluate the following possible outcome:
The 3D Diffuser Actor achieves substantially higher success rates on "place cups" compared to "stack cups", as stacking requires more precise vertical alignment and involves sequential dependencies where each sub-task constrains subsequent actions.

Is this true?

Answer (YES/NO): NO